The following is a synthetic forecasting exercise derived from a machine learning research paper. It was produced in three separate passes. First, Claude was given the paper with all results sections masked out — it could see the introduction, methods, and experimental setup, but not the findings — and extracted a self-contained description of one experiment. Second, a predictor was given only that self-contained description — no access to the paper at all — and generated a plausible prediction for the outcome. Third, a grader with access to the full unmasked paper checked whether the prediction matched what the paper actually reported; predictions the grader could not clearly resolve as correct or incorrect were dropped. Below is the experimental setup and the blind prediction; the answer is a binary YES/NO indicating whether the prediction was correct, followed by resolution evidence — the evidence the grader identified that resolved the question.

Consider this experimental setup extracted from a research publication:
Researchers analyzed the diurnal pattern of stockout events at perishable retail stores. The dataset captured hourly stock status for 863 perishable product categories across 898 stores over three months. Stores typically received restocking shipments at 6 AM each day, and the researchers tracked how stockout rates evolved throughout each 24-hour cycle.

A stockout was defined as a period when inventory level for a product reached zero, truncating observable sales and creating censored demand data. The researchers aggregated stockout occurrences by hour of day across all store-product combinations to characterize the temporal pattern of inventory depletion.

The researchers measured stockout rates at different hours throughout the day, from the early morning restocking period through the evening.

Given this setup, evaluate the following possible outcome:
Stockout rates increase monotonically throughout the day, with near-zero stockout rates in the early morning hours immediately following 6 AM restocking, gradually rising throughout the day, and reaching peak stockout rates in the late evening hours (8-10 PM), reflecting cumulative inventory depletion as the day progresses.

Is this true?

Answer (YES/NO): YES